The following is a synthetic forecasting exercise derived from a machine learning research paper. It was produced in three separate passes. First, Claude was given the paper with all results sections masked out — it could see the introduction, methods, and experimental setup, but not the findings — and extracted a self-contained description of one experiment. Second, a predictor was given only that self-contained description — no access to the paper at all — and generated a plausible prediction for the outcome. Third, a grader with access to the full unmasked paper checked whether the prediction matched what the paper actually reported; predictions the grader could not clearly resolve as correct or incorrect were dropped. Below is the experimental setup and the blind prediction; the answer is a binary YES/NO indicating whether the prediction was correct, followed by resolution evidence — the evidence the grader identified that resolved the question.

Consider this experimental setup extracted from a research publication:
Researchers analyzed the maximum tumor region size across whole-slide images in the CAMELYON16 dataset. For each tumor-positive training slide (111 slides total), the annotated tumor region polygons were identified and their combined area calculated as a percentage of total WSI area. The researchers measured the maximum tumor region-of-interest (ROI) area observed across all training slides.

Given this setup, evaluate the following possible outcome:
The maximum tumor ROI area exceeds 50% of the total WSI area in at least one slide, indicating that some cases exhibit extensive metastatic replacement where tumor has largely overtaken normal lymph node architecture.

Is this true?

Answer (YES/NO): NO